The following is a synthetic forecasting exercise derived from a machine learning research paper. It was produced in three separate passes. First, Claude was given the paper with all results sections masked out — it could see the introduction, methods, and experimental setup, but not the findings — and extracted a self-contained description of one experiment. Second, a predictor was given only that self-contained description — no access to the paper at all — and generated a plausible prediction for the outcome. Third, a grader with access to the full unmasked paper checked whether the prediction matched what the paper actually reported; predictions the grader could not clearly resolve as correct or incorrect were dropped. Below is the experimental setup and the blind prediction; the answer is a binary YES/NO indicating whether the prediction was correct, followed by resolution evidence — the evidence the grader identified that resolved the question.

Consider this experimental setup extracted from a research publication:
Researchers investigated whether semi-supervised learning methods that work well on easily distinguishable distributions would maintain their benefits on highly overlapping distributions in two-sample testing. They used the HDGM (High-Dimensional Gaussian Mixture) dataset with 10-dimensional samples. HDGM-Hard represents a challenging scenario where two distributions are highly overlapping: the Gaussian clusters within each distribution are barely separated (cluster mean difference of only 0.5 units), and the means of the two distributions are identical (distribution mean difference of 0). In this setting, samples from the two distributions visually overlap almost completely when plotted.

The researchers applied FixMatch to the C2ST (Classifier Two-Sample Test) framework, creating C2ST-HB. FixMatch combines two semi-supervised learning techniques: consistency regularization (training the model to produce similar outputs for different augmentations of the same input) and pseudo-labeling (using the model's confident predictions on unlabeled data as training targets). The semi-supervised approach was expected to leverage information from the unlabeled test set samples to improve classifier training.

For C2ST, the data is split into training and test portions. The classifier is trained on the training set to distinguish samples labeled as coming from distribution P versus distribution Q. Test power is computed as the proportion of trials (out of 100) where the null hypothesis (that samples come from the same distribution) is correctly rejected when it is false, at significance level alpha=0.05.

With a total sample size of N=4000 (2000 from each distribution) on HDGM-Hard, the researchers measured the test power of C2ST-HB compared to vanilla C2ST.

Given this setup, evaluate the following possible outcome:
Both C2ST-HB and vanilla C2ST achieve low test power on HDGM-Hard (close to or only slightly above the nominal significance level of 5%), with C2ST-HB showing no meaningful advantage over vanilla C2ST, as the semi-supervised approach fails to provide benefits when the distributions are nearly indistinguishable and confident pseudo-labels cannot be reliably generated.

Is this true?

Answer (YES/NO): NO